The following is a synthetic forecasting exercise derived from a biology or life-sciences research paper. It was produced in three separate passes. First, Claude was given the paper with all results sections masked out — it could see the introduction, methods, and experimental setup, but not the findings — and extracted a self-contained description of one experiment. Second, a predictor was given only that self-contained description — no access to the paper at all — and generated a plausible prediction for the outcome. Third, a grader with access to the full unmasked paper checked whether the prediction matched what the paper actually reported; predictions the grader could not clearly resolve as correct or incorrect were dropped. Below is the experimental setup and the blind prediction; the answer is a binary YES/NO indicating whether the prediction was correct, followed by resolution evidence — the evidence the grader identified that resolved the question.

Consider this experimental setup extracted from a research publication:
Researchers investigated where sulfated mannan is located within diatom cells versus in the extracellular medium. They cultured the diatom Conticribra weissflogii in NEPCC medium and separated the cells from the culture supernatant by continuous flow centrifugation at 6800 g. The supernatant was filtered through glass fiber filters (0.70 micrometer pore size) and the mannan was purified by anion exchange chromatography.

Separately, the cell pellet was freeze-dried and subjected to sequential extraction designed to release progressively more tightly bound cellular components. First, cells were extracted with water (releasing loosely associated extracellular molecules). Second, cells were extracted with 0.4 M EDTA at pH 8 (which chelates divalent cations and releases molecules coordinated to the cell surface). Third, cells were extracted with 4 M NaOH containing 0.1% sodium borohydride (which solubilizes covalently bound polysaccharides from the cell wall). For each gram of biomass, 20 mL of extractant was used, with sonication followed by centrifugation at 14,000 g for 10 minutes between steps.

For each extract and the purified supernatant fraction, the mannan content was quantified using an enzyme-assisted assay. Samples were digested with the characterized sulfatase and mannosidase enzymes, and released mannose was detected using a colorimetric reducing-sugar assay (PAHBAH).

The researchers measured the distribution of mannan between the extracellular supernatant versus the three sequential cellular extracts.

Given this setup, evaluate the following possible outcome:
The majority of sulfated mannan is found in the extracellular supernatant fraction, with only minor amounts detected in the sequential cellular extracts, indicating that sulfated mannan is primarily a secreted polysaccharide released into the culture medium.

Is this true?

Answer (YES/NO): YES